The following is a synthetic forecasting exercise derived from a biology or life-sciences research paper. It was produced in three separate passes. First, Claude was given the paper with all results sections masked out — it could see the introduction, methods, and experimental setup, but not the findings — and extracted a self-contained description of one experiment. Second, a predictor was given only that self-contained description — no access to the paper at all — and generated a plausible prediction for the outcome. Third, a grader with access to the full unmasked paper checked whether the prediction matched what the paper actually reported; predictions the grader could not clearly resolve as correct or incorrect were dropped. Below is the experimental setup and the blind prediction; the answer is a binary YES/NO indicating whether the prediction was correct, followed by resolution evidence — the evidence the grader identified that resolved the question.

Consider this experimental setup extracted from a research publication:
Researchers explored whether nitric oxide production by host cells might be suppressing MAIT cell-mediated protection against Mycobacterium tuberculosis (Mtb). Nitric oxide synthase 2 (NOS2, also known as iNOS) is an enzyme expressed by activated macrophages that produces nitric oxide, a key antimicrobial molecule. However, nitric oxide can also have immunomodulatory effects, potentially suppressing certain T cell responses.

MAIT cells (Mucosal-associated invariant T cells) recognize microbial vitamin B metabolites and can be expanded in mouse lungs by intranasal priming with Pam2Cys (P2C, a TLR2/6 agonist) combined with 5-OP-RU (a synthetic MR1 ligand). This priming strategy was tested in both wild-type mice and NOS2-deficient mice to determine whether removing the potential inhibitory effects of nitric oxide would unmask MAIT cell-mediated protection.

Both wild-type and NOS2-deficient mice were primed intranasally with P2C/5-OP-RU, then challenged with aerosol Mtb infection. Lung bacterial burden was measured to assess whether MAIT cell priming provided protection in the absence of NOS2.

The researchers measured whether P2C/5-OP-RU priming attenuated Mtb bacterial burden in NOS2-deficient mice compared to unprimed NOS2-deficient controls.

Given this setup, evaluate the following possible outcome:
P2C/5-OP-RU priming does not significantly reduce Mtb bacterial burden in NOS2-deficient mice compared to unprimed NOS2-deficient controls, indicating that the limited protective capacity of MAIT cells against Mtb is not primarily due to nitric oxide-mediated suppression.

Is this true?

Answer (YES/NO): YES